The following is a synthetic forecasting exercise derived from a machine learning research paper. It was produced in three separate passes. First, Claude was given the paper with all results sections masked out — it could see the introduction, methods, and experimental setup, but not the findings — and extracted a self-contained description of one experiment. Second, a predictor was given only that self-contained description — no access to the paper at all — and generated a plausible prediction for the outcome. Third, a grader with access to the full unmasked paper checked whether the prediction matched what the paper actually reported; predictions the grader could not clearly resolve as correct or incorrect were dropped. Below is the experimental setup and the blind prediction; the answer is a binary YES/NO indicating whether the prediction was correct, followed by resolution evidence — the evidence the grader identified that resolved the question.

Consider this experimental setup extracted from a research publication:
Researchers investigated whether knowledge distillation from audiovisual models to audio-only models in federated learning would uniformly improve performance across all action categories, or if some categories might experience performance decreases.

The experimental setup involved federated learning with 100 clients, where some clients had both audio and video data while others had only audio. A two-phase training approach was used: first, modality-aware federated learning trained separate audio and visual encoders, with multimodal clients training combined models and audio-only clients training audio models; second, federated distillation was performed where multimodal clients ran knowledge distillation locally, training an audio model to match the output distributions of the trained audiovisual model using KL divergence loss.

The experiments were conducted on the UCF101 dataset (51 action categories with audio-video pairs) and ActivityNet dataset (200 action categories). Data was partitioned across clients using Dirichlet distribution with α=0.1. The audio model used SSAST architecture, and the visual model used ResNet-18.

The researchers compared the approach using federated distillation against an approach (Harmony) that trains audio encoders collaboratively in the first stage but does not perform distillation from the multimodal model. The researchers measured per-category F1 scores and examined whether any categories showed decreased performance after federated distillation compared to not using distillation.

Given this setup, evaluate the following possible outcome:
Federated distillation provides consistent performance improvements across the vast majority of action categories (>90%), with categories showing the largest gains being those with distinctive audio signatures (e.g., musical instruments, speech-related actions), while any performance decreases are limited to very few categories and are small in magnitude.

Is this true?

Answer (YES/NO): NO